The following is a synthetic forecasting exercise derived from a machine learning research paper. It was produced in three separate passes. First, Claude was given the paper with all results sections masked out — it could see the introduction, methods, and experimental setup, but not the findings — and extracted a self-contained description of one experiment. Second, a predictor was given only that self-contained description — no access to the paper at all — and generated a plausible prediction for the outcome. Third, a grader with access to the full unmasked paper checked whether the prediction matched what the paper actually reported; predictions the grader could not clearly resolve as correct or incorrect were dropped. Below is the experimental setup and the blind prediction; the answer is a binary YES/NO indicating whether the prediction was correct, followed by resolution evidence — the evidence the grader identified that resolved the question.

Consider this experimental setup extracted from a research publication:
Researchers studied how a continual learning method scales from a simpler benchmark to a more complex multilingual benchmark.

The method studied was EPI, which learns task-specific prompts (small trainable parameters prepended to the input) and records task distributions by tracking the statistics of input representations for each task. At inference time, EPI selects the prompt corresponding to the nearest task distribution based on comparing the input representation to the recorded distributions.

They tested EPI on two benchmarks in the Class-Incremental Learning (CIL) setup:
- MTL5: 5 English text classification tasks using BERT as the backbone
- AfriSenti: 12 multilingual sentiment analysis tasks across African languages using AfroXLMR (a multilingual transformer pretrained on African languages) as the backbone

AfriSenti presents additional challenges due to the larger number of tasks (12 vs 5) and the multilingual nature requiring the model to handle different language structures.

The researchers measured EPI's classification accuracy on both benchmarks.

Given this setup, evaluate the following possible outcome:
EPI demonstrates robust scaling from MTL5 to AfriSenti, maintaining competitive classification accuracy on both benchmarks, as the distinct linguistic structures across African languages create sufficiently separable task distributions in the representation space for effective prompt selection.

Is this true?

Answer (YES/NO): NO